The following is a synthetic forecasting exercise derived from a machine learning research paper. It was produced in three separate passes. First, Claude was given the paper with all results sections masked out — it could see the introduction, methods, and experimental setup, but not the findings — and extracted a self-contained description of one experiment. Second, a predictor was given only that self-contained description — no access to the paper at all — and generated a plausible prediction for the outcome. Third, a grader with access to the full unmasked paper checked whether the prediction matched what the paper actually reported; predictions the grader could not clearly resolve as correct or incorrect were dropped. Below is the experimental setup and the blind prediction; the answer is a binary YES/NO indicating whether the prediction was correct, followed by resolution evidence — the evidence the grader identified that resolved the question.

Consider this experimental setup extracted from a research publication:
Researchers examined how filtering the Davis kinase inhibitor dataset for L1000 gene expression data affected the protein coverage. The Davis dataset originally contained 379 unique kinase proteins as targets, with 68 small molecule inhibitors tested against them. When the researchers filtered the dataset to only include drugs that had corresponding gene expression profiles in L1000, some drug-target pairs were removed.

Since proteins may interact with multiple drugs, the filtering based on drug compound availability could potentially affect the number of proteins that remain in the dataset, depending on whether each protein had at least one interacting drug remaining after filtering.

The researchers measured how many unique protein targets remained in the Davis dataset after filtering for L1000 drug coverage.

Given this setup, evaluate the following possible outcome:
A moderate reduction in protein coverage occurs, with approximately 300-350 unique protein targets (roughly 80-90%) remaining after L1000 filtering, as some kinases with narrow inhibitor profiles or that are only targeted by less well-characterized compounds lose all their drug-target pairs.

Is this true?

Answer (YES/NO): NO